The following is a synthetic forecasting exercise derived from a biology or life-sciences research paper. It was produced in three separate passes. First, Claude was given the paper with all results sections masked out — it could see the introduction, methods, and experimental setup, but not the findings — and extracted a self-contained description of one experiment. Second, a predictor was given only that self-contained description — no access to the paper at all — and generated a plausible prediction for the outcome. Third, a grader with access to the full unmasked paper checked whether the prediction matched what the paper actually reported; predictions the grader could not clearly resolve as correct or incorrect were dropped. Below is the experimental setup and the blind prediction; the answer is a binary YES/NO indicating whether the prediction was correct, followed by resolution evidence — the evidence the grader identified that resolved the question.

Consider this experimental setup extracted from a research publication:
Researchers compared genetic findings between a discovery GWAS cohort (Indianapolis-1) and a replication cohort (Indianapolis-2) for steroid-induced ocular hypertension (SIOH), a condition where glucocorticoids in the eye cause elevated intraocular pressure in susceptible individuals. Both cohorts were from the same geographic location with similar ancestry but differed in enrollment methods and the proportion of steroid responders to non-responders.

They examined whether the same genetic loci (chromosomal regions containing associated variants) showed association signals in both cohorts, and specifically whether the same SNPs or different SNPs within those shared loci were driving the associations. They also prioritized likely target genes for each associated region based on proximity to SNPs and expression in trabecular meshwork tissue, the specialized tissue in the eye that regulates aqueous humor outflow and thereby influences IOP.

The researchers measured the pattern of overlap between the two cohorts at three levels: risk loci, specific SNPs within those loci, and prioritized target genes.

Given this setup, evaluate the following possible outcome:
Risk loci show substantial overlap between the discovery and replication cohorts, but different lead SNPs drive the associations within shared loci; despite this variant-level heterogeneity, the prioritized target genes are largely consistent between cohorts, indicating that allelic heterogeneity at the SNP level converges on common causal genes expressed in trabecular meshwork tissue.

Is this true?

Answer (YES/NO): NO